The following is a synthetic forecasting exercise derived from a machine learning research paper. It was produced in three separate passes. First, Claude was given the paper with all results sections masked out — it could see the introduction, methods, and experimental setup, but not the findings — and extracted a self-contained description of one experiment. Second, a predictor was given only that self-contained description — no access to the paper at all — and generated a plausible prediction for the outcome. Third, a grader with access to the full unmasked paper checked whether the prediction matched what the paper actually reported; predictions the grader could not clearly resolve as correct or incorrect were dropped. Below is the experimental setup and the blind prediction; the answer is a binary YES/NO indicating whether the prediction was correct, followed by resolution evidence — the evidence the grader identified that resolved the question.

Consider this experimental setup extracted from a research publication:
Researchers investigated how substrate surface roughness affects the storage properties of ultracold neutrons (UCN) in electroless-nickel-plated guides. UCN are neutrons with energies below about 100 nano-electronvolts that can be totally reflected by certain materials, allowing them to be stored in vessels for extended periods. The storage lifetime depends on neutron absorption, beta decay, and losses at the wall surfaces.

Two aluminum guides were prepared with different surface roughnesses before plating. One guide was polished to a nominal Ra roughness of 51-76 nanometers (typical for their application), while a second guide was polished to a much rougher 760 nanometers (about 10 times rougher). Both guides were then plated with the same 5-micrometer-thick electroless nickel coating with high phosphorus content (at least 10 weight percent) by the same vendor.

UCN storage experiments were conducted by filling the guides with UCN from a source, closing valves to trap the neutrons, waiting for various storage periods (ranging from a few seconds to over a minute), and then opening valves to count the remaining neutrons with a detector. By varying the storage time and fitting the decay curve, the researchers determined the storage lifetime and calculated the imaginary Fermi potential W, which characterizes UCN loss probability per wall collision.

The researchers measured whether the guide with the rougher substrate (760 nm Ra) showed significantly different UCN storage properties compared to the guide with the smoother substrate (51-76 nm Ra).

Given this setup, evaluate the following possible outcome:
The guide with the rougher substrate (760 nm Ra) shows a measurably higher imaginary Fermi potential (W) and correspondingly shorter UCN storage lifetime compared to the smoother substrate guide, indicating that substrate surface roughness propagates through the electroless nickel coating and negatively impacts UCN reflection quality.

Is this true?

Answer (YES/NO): NO